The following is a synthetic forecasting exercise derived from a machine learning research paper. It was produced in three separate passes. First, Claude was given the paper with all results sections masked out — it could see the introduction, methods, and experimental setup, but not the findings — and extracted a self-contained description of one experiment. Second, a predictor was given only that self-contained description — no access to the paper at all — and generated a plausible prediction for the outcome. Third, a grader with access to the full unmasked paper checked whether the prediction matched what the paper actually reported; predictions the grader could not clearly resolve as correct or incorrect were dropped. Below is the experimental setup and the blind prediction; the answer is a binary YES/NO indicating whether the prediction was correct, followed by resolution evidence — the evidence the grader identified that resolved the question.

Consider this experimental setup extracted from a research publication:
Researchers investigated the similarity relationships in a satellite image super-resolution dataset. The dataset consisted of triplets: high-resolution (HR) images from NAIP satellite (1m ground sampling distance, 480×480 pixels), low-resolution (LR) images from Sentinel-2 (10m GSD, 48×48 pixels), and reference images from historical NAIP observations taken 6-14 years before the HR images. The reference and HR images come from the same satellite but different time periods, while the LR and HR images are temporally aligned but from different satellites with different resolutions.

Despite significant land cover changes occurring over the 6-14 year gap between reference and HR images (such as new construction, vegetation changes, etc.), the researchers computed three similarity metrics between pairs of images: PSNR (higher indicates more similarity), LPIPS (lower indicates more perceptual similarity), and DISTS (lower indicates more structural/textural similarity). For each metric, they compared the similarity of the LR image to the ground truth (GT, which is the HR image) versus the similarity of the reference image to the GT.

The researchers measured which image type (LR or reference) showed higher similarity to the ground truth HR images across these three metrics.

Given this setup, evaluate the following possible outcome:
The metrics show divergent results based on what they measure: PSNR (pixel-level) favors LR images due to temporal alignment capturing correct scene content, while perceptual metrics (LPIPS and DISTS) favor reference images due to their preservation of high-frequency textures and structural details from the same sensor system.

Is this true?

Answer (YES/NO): NO